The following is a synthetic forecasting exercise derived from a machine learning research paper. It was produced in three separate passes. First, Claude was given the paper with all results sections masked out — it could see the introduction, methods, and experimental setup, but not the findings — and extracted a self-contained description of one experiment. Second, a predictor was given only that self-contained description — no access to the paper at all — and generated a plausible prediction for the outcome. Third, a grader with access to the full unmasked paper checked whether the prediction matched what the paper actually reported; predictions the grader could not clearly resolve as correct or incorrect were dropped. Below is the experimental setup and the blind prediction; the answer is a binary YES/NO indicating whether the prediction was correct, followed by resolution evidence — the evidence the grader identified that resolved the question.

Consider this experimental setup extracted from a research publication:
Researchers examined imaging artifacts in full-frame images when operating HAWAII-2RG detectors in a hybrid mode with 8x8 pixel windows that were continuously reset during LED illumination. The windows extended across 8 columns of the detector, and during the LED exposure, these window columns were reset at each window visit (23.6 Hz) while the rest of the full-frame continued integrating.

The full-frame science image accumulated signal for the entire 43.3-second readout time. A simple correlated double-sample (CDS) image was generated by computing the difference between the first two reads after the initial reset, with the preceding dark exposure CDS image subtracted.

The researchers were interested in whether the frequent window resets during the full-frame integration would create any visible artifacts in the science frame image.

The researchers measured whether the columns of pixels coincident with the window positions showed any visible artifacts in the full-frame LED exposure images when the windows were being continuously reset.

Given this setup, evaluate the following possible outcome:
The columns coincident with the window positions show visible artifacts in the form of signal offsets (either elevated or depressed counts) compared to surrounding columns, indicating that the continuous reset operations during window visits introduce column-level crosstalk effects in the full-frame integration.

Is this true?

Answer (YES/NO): YES